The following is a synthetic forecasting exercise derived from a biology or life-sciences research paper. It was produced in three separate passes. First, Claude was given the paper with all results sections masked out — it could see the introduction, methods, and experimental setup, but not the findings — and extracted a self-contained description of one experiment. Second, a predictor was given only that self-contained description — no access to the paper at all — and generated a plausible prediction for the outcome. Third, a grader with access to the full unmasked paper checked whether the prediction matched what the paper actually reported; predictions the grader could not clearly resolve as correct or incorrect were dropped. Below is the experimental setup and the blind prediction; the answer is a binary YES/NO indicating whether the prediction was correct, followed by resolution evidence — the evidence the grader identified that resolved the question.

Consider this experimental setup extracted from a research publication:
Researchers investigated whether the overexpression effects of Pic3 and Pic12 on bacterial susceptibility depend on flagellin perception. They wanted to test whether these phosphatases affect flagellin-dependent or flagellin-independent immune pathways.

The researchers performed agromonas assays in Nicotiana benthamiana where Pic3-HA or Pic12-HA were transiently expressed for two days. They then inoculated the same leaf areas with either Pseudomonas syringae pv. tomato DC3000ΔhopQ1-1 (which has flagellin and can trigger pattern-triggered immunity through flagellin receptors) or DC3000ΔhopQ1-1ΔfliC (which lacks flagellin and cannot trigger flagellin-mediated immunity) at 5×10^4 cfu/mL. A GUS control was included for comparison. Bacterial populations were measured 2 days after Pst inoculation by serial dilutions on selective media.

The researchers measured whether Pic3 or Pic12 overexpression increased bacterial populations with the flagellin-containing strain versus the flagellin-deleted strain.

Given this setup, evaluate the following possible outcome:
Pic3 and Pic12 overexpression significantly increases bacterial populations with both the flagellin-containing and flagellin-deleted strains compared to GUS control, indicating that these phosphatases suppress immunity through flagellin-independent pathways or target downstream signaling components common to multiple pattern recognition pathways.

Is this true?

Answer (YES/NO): NO